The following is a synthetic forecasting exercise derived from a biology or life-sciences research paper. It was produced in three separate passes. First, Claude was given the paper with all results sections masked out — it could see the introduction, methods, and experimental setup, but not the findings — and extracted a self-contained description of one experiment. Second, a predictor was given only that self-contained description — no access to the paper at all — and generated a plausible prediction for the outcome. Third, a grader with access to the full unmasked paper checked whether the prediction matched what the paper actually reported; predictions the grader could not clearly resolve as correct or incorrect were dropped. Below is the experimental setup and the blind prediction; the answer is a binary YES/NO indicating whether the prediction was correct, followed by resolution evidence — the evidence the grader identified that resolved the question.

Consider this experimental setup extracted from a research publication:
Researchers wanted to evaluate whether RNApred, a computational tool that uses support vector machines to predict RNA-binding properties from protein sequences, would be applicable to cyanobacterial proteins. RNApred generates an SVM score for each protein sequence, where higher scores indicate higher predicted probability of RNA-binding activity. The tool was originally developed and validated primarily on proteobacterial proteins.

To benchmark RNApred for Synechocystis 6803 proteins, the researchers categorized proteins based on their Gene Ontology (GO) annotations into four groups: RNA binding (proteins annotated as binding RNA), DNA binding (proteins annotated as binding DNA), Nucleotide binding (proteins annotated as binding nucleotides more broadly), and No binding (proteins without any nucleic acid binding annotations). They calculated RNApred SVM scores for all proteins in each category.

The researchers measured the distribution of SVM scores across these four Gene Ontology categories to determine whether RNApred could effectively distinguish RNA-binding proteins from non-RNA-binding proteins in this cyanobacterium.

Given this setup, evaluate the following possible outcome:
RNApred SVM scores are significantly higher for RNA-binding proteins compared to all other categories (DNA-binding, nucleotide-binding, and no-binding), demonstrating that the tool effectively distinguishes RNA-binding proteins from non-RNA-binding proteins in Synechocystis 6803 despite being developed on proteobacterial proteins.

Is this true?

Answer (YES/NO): YES